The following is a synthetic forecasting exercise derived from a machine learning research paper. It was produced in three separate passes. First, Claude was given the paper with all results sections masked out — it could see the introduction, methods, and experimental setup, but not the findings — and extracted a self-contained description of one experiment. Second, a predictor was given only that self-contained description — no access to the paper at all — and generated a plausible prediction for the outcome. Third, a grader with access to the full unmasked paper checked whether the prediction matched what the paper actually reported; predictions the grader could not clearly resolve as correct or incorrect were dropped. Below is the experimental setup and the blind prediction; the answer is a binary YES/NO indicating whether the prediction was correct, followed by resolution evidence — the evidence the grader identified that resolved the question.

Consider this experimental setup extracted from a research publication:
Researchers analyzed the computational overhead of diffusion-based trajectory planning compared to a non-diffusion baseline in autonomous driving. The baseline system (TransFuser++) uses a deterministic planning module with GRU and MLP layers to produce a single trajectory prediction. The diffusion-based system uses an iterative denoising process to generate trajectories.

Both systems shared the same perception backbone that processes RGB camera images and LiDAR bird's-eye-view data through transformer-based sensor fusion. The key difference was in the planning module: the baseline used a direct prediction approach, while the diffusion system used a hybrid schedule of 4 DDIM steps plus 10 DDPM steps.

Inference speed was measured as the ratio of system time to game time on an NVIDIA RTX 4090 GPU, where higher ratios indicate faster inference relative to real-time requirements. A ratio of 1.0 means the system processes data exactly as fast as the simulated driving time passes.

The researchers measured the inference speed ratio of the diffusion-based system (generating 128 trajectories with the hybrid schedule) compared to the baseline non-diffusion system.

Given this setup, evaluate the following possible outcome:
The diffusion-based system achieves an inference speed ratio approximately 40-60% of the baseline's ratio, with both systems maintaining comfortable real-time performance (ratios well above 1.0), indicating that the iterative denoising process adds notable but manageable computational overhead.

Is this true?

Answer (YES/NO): NO